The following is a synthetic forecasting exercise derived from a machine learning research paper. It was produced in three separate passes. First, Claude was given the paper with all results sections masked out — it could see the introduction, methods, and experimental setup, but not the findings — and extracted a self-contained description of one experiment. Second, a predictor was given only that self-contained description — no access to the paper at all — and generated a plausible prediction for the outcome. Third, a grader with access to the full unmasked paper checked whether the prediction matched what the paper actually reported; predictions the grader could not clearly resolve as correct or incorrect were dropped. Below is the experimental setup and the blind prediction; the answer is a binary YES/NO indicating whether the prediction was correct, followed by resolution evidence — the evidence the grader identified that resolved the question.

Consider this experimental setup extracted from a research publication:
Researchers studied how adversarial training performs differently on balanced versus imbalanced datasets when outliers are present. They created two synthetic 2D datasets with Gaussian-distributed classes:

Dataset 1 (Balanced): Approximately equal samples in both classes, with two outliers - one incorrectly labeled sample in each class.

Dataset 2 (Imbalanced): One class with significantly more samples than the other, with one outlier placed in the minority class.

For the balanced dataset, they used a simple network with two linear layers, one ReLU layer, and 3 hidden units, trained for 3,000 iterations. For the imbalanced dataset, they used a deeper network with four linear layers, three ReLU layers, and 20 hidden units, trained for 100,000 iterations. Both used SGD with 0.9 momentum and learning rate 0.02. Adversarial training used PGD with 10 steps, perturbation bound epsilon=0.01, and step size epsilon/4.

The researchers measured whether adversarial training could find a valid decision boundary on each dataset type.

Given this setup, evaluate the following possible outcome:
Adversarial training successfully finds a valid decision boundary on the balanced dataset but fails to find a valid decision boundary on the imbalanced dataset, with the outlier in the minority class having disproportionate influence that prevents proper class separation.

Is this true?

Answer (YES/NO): YES